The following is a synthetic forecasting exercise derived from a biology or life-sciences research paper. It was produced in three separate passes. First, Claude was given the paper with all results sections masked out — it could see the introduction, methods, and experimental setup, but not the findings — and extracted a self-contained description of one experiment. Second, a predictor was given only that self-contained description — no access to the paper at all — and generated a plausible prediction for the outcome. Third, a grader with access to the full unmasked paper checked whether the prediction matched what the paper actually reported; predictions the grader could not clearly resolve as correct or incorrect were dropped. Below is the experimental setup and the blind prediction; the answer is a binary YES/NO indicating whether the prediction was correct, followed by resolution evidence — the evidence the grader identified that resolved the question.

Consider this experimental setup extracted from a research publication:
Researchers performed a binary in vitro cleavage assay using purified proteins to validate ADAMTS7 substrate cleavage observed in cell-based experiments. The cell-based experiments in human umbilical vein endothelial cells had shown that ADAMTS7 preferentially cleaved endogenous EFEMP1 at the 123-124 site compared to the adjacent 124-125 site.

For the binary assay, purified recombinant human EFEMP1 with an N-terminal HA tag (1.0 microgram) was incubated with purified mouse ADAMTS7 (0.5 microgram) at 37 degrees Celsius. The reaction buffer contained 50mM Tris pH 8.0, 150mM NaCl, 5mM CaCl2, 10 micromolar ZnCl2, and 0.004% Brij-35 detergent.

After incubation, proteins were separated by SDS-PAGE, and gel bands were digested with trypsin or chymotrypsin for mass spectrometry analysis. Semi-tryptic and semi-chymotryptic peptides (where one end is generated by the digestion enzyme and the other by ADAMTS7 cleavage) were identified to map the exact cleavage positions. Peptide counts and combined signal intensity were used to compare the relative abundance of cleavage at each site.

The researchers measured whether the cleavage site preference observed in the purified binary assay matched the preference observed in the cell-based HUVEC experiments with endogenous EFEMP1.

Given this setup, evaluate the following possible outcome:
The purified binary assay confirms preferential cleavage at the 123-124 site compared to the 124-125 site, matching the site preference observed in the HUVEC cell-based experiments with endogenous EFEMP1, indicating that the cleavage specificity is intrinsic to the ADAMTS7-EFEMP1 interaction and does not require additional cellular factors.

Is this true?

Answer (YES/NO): YES